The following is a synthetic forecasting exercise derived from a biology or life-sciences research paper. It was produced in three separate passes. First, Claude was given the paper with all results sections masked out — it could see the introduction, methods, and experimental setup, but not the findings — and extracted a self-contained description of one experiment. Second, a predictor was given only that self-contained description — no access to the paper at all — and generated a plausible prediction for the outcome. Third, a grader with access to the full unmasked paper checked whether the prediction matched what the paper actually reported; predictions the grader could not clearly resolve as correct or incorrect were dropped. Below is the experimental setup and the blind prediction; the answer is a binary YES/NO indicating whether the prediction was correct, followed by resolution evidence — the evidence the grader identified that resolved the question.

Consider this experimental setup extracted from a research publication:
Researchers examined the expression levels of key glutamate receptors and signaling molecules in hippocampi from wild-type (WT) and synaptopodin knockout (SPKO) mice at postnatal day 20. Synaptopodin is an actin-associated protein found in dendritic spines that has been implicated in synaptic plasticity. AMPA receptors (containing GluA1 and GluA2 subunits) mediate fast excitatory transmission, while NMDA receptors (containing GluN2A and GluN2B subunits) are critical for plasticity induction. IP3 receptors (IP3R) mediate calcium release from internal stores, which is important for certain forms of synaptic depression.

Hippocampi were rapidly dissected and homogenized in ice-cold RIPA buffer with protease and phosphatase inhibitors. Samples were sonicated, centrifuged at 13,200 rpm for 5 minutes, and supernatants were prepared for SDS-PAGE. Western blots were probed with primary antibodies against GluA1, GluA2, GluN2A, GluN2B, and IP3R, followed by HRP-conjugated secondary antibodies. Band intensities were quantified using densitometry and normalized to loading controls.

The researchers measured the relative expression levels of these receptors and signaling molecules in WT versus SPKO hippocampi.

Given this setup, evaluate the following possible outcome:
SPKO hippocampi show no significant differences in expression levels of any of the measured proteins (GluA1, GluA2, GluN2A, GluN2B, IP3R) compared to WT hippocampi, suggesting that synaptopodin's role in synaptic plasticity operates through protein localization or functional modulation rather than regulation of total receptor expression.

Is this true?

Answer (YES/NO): NO